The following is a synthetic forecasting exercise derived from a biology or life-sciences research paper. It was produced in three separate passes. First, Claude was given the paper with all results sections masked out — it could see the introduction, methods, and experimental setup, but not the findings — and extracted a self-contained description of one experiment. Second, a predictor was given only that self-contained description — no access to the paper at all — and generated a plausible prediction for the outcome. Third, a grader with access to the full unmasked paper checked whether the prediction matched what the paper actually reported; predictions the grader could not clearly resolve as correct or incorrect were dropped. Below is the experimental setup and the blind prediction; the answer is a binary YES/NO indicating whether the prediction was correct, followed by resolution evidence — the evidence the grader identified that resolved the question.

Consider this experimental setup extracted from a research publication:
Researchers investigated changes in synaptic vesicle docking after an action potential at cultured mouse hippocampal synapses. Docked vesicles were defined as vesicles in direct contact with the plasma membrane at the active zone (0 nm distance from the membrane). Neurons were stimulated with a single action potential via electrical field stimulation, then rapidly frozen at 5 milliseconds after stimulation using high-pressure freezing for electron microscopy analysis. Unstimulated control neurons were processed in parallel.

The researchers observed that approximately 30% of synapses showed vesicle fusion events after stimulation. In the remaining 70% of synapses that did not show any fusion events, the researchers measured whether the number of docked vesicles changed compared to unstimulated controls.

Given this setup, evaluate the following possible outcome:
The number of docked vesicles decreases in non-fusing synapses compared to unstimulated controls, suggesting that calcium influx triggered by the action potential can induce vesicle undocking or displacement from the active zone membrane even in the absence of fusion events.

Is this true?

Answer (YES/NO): YES